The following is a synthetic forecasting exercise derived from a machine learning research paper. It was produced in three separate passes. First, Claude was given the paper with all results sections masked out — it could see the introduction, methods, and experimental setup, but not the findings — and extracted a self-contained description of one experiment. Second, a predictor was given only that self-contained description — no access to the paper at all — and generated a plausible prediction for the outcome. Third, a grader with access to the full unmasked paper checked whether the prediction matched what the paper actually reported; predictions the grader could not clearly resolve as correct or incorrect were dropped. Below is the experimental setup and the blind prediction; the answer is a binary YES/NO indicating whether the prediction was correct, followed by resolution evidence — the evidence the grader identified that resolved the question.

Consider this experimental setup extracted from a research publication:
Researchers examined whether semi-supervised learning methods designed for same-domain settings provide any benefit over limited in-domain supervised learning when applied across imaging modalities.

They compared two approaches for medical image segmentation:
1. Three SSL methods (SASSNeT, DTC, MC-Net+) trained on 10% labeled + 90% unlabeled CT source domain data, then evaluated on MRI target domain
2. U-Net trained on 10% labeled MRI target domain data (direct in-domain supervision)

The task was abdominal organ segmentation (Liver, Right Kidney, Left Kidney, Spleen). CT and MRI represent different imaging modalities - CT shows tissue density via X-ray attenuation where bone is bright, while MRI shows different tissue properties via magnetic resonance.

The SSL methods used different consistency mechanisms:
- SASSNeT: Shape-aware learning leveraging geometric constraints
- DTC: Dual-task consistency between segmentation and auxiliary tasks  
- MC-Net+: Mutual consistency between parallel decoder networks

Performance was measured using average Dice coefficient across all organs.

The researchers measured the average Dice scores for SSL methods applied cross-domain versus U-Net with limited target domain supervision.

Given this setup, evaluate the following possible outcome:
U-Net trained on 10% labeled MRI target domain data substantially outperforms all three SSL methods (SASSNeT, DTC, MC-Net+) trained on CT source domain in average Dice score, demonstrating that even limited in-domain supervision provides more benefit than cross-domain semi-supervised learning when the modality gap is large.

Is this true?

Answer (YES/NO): YES